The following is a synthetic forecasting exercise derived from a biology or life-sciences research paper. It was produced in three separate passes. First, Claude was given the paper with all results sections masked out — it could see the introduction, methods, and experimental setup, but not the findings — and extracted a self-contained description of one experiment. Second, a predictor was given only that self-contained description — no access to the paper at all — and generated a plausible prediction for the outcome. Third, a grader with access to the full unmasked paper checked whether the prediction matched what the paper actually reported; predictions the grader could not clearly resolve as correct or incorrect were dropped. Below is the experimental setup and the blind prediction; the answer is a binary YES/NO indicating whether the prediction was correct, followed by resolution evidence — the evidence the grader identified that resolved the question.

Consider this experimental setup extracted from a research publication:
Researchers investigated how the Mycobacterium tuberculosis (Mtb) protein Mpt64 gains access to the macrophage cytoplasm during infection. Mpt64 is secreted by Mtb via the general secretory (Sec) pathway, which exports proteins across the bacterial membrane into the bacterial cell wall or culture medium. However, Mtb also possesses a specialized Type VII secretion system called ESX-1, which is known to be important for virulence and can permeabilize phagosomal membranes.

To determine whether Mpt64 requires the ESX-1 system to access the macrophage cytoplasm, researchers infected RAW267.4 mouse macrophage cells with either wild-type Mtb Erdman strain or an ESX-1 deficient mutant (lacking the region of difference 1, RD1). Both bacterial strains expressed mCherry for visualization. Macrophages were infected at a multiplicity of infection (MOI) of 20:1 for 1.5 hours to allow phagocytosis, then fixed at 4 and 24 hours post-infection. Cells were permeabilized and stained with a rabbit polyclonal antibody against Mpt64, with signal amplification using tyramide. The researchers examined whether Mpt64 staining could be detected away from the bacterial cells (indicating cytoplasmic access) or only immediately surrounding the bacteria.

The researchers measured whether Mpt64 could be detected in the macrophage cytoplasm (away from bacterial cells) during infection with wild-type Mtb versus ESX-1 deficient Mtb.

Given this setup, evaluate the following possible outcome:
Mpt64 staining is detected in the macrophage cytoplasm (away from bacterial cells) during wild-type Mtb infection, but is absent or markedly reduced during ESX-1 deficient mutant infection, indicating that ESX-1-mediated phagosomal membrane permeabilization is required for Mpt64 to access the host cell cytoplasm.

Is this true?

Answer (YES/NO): YES